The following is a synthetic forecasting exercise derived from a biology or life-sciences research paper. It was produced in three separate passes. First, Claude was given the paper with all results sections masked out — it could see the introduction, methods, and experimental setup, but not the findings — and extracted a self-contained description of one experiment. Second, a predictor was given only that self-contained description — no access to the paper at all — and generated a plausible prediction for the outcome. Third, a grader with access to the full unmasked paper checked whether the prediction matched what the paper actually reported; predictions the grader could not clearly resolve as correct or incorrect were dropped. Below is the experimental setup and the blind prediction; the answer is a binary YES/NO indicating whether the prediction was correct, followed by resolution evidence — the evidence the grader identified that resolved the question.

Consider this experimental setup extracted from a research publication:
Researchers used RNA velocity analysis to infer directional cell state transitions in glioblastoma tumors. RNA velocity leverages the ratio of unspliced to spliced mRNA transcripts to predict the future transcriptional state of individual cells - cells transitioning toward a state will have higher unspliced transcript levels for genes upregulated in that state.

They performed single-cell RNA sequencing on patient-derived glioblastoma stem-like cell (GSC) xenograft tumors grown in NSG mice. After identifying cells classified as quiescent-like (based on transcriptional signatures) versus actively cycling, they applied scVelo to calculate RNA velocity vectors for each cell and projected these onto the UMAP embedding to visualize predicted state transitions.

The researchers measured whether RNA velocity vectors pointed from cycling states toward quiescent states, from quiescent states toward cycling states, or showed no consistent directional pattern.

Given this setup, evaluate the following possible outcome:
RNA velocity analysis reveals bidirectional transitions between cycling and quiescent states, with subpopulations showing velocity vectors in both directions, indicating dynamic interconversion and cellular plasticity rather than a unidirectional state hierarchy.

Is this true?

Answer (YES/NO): NO